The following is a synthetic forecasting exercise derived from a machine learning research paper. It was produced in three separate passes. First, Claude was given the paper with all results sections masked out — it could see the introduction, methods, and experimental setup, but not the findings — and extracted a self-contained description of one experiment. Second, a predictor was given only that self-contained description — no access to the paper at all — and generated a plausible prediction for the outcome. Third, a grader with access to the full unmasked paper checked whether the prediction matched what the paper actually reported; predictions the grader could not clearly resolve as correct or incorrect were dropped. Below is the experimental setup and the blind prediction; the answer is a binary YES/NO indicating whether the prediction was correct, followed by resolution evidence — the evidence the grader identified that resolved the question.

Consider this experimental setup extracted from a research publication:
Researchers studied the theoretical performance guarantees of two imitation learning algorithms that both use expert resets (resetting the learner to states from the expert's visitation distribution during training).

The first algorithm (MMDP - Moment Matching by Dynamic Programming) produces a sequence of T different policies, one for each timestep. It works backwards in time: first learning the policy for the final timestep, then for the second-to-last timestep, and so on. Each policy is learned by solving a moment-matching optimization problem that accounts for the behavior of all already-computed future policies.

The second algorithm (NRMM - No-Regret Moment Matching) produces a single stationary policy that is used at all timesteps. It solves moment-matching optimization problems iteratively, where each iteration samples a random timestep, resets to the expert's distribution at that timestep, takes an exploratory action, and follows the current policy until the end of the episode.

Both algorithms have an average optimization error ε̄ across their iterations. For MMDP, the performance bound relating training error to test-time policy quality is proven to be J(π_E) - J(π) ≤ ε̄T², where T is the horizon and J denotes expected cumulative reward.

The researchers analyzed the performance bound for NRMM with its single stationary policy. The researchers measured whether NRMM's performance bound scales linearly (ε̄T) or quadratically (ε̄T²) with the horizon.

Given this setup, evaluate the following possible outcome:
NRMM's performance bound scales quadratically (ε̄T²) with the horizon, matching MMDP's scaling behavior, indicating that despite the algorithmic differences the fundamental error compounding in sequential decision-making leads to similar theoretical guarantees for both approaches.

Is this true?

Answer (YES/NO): YES